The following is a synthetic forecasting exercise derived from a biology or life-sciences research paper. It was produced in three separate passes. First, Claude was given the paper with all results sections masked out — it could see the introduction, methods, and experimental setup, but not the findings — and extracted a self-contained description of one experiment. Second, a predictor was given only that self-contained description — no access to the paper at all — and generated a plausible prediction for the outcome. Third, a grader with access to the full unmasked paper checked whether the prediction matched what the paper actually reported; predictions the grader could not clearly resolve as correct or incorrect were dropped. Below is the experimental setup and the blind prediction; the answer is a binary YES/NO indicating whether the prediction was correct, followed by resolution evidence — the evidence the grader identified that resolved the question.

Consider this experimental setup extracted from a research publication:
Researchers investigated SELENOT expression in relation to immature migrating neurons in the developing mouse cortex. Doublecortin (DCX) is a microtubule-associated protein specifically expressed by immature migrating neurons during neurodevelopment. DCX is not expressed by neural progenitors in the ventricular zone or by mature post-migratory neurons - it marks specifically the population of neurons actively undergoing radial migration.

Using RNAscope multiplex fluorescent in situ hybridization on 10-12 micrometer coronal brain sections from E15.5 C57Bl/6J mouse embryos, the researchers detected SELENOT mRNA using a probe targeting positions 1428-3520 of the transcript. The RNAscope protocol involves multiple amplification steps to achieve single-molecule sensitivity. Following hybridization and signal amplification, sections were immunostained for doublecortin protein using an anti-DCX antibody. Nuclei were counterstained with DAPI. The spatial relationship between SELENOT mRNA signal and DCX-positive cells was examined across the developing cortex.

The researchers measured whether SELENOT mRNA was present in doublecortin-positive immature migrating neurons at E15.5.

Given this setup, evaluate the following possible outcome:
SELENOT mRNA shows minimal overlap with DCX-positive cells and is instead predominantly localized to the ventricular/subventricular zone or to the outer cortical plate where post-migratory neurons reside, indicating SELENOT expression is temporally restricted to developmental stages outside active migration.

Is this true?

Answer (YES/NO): NO